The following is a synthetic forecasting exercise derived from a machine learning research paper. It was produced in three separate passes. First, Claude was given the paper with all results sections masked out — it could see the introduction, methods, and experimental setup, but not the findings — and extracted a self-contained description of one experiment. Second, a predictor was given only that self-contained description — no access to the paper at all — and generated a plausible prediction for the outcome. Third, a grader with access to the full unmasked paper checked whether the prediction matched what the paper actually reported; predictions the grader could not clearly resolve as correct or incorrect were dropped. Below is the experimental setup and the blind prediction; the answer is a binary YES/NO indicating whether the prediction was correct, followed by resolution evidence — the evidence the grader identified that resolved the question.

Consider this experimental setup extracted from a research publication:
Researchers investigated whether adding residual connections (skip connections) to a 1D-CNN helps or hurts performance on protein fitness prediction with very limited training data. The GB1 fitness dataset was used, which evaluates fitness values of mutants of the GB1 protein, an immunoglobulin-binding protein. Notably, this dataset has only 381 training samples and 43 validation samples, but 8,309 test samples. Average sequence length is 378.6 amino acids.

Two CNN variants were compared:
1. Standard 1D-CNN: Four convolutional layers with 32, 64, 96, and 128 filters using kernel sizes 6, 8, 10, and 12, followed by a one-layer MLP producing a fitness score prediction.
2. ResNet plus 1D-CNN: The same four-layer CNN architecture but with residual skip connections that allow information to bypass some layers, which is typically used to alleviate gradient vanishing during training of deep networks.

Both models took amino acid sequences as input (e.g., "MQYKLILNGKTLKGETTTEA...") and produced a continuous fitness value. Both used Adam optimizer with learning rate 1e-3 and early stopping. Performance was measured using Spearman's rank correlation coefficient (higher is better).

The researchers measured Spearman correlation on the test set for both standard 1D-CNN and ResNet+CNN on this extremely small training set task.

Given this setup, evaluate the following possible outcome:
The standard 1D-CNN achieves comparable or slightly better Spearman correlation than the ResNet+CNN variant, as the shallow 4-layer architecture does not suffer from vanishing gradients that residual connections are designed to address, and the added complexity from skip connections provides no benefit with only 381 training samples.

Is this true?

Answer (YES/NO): NO